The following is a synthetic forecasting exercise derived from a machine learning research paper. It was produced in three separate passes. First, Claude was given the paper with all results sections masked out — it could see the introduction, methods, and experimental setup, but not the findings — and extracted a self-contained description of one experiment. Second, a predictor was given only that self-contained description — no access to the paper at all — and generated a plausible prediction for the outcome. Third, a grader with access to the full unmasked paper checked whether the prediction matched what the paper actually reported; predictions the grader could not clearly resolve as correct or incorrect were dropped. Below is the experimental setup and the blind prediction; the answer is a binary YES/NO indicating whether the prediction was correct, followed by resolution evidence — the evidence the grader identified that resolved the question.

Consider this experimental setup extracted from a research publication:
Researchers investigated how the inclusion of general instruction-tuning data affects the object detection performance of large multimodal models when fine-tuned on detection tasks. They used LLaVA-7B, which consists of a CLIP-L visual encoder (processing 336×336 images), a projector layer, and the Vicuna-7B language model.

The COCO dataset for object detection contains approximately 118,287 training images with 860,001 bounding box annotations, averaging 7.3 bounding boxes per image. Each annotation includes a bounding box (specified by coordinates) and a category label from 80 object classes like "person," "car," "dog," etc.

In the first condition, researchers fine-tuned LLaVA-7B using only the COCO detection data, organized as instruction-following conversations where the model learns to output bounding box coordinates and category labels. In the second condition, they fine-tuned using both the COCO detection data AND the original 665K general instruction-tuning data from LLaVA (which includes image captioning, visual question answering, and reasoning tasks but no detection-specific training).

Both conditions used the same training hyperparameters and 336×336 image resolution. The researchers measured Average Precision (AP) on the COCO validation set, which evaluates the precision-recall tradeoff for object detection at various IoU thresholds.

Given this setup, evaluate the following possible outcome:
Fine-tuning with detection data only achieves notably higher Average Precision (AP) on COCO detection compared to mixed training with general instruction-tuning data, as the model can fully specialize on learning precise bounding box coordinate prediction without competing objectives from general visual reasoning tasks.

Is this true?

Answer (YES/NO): YES